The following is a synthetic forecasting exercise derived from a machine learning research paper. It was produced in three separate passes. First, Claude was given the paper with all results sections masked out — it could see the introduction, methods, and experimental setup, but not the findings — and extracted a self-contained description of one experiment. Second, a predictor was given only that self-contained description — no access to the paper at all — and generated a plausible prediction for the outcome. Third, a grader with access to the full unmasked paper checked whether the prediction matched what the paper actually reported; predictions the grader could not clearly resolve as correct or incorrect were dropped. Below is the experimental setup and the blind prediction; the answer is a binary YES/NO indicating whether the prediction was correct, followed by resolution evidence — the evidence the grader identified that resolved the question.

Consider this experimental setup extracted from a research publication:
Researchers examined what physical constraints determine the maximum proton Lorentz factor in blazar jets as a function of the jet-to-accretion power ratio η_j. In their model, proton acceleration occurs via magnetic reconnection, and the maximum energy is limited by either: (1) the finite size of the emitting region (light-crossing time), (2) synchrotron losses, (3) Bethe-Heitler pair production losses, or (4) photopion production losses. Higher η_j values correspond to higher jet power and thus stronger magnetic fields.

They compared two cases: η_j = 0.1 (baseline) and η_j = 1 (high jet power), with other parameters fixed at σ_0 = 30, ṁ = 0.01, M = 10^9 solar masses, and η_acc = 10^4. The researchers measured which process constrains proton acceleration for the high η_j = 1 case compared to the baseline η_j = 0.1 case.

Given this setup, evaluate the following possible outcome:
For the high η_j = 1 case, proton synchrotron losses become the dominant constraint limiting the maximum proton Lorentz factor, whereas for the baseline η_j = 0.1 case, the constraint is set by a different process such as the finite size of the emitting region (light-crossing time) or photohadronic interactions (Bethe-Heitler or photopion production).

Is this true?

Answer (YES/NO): YES